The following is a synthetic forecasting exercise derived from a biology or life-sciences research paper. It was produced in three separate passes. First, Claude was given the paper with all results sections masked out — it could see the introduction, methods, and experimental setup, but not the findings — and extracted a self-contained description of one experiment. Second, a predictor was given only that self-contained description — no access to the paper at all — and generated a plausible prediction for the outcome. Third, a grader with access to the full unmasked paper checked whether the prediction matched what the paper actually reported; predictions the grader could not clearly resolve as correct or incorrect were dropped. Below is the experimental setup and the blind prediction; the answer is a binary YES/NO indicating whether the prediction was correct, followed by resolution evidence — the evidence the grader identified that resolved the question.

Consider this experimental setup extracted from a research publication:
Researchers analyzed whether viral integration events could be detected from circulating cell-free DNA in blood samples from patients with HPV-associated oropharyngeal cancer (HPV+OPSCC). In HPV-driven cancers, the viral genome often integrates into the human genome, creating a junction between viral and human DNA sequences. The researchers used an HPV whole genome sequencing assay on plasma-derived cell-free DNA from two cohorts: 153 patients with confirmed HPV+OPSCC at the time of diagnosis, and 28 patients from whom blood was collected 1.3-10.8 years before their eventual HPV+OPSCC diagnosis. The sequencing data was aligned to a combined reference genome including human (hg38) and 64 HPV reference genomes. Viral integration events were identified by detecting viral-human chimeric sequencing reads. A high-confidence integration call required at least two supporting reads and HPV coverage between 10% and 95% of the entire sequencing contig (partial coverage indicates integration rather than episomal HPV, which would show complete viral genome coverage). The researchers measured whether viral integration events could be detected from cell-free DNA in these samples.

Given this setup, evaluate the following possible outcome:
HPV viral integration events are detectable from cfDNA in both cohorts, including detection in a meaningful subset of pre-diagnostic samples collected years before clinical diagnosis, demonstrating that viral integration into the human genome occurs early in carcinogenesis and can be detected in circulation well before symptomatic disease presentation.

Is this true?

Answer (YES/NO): NO